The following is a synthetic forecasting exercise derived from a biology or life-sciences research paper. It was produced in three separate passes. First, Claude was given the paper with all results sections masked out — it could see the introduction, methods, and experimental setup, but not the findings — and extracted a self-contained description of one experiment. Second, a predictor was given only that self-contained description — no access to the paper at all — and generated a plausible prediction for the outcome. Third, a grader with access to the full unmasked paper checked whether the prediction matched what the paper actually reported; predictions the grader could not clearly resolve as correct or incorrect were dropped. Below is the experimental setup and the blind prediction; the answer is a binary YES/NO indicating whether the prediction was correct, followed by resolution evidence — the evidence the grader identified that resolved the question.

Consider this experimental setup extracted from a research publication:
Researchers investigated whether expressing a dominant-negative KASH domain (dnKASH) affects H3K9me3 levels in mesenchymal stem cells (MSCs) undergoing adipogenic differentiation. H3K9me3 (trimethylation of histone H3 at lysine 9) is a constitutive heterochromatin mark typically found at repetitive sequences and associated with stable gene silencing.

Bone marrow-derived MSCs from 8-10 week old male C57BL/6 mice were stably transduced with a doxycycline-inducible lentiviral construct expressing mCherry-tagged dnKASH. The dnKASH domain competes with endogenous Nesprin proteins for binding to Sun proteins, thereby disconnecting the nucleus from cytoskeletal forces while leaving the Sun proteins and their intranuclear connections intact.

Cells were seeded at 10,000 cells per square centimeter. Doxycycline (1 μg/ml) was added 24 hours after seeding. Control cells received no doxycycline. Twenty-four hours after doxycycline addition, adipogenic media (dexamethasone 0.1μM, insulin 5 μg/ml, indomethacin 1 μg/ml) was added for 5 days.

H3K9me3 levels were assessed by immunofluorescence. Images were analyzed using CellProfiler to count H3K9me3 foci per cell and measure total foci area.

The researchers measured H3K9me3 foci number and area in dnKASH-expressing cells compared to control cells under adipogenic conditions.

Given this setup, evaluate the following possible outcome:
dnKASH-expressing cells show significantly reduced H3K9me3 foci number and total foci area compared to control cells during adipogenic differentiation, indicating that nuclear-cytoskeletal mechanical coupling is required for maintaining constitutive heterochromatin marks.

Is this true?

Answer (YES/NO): NO